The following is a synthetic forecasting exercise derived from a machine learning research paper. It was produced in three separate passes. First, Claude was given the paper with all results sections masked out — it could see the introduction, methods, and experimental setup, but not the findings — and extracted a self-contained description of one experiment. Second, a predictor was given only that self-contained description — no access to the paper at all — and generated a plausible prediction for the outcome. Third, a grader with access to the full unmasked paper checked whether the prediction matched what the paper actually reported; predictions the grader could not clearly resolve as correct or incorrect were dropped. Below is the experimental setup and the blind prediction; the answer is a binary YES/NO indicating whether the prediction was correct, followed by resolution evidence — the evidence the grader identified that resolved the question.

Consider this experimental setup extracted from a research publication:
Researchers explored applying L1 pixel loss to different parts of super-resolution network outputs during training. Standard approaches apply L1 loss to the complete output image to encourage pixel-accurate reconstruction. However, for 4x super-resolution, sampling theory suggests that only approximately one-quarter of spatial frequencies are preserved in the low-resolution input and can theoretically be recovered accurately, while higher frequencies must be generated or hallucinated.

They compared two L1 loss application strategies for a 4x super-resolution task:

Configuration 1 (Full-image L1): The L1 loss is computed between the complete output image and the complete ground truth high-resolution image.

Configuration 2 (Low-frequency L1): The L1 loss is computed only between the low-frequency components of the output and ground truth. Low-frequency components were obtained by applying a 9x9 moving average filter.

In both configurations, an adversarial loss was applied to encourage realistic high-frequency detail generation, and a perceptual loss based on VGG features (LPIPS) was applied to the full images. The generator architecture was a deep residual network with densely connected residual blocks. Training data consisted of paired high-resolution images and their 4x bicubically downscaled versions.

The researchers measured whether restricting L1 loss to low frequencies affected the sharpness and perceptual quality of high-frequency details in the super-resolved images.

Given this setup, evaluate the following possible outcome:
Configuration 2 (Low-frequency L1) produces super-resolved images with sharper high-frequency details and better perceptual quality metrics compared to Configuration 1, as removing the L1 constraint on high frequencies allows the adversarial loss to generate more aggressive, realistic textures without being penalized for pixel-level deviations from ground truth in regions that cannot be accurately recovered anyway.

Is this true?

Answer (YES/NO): NO